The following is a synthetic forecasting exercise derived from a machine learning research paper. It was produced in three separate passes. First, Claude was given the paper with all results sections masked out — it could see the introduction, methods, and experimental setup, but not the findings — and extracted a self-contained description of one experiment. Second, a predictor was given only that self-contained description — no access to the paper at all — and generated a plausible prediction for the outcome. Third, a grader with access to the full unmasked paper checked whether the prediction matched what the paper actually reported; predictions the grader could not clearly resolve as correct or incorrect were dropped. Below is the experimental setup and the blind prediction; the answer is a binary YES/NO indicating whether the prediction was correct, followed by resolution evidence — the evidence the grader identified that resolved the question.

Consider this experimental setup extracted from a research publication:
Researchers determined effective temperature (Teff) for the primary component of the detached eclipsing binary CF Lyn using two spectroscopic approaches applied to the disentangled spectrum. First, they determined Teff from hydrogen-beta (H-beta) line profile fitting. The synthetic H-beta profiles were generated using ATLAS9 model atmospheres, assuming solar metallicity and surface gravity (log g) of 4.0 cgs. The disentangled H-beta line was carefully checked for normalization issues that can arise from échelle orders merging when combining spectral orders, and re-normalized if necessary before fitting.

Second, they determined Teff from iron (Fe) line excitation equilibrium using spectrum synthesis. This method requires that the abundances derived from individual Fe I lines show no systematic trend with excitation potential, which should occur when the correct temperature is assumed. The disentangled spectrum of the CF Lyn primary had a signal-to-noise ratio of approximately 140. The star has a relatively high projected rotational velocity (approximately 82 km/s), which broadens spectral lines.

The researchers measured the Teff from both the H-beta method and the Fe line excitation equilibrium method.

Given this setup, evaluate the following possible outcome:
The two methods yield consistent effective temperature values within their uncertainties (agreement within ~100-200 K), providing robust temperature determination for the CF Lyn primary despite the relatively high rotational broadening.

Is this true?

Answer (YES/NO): NO